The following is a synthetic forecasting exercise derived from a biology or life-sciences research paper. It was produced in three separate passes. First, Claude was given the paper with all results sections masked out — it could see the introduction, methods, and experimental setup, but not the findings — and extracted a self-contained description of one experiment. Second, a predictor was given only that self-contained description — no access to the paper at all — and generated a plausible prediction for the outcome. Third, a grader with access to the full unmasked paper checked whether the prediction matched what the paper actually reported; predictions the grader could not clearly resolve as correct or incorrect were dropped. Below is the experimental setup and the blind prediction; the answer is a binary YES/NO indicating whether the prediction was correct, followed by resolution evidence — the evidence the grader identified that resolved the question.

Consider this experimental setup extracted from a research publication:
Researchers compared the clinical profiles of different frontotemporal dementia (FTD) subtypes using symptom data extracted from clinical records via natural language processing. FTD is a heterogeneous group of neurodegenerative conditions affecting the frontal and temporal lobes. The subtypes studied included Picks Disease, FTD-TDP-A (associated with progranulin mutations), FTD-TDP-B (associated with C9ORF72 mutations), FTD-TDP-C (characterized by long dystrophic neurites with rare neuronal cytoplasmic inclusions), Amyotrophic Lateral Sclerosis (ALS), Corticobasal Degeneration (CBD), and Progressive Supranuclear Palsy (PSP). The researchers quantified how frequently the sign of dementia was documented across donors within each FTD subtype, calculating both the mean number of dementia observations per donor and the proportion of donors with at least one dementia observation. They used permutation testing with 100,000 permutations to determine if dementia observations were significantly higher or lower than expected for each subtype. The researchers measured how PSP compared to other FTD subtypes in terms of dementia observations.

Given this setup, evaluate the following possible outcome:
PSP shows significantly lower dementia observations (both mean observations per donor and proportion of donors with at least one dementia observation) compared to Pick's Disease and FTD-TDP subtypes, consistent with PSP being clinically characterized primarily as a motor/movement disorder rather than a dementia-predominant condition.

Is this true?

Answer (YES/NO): YES